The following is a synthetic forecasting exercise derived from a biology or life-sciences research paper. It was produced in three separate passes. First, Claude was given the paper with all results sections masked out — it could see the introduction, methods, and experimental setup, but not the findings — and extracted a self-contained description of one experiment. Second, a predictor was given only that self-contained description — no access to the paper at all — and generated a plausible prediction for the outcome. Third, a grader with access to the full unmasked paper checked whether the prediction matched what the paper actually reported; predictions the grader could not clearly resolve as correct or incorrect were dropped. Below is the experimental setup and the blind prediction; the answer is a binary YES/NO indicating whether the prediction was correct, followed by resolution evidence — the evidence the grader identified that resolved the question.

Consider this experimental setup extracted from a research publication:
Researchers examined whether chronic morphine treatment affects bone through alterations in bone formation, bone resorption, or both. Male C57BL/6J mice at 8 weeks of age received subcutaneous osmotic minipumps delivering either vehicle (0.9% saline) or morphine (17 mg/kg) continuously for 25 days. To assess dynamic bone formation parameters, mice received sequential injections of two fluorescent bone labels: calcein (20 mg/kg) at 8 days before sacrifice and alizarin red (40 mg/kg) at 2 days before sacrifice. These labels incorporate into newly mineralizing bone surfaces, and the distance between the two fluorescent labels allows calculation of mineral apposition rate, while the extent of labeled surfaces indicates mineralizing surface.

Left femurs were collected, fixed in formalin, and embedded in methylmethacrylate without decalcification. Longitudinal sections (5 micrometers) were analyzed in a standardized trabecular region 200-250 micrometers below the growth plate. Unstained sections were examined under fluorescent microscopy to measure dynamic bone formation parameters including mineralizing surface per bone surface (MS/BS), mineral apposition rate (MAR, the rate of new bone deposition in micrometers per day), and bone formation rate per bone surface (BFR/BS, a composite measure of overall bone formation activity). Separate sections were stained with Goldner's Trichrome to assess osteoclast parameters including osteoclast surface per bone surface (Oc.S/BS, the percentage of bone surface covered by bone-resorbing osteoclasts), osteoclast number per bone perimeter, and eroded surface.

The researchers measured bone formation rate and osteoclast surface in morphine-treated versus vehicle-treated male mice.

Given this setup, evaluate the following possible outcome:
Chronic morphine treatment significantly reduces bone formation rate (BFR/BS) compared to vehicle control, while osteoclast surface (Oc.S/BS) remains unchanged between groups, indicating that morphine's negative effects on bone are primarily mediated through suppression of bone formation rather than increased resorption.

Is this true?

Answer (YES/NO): YES